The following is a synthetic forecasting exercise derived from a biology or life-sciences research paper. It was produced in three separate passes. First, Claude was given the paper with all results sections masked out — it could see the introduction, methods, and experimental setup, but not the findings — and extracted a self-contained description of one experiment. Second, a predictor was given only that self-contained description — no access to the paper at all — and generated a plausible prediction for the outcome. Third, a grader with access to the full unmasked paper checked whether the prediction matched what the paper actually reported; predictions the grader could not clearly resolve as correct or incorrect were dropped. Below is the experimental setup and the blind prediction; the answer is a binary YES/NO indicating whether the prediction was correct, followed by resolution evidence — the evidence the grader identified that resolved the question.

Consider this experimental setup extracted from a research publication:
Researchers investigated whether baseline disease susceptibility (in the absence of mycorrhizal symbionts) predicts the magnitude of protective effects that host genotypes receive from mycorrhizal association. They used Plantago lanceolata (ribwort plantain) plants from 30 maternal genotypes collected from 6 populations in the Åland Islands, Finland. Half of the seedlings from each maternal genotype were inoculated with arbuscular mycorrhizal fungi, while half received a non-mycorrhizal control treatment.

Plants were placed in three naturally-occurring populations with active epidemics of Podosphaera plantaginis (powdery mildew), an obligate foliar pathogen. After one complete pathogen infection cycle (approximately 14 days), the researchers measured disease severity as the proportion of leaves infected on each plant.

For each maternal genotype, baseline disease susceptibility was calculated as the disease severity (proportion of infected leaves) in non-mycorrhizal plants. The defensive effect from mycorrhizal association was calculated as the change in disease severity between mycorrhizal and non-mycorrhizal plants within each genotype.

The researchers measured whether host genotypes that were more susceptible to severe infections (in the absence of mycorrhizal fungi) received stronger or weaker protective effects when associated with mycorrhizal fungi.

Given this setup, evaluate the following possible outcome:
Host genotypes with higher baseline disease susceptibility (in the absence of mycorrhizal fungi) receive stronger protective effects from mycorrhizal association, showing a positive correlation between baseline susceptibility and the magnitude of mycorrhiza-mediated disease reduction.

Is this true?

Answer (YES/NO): YES